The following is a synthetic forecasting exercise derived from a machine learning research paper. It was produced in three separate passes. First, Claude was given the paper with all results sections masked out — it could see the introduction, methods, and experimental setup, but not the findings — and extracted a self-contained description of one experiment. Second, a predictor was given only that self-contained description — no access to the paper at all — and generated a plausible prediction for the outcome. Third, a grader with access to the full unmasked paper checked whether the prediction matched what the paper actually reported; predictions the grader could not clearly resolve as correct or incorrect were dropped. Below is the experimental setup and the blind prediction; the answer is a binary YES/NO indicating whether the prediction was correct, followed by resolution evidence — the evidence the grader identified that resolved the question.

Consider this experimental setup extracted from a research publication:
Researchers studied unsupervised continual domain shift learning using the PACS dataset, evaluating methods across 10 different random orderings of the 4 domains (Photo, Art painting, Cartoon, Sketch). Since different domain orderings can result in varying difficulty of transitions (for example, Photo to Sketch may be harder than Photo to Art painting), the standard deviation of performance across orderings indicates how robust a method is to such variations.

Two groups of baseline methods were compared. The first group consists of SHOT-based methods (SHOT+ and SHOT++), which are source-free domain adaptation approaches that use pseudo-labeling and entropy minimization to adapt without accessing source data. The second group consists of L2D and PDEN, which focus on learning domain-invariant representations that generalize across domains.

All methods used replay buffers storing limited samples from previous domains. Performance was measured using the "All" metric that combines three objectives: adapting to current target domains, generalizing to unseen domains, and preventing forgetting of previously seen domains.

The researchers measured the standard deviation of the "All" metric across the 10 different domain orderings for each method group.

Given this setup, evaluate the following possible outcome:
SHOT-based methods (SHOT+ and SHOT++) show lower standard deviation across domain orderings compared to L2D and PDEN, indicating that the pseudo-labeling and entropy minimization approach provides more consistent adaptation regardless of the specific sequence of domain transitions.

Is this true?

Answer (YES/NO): NO